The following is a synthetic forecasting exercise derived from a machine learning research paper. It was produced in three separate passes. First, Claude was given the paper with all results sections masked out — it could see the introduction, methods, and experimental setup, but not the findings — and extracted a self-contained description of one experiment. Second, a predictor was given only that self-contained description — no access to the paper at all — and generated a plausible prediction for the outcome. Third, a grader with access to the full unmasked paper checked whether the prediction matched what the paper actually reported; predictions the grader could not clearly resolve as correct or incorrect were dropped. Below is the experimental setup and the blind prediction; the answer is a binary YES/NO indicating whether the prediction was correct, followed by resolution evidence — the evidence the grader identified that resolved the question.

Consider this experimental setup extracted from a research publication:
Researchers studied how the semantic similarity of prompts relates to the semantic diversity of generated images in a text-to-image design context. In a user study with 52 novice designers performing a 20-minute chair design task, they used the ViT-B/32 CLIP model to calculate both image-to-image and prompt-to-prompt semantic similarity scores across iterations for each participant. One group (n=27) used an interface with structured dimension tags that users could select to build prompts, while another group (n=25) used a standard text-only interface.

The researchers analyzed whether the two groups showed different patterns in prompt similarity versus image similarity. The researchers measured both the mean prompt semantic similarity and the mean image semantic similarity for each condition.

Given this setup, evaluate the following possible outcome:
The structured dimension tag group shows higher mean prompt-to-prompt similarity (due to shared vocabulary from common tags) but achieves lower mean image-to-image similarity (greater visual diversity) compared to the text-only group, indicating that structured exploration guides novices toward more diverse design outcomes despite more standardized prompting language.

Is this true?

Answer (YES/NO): YES